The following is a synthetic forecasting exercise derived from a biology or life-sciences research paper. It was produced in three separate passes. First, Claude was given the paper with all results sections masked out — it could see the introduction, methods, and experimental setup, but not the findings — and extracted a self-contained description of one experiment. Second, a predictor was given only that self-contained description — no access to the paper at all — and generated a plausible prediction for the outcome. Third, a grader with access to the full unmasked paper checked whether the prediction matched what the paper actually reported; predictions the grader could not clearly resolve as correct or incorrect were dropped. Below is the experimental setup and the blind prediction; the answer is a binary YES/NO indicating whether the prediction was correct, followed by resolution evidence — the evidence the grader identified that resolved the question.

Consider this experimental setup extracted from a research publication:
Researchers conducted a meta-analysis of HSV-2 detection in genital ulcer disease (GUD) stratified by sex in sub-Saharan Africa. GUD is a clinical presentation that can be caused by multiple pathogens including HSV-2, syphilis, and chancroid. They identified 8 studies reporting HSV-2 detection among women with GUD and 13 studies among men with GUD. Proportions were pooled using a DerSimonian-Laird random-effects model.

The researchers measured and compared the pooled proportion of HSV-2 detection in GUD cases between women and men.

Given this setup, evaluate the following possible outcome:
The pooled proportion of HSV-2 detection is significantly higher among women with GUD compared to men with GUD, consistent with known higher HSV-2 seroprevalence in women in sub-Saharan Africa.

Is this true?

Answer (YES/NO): NO